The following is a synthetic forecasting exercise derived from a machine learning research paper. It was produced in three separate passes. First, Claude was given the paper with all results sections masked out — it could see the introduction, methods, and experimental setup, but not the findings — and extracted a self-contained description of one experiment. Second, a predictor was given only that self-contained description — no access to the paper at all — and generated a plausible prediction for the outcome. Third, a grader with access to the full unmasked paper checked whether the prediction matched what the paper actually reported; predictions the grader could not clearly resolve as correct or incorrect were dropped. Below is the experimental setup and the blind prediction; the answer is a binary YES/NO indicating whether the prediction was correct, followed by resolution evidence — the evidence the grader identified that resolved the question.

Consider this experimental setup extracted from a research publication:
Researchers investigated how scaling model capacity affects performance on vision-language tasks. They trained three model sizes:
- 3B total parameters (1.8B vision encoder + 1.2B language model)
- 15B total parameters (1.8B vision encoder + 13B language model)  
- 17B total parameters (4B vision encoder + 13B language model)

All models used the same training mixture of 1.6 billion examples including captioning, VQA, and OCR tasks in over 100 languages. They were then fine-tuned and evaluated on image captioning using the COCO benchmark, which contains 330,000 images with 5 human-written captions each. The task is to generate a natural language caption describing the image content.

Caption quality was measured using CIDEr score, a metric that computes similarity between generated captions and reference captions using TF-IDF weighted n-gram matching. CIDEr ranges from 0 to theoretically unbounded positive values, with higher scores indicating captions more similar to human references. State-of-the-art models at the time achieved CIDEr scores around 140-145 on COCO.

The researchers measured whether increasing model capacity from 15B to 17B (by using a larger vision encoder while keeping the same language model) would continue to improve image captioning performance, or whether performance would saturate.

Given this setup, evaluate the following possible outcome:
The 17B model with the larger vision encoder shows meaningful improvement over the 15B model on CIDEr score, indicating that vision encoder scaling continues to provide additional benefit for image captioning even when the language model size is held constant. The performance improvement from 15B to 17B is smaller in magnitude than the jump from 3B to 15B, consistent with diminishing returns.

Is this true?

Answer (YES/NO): NO